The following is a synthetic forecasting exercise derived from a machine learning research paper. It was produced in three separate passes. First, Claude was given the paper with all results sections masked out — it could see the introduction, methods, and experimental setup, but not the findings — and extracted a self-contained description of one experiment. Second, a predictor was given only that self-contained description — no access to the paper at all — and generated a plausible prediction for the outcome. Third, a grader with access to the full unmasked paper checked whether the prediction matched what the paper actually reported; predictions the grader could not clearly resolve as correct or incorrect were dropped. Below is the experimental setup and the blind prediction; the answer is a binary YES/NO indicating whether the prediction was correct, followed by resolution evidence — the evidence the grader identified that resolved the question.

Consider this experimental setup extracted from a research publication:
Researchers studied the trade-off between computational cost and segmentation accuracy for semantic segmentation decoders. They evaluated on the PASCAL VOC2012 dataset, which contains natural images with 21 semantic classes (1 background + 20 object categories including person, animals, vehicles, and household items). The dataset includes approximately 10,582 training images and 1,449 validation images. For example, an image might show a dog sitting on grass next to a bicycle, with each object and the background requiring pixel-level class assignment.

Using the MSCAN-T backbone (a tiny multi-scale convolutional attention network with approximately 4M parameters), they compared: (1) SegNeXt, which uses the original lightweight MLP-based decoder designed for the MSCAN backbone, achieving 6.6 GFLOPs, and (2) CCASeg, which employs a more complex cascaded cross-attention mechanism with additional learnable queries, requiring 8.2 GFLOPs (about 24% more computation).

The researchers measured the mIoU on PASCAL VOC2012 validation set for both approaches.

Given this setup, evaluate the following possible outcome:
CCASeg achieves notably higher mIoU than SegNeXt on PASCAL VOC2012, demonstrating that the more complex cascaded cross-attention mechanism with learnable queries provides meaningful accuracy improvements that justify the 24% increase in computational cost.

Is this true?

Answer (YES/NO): YES